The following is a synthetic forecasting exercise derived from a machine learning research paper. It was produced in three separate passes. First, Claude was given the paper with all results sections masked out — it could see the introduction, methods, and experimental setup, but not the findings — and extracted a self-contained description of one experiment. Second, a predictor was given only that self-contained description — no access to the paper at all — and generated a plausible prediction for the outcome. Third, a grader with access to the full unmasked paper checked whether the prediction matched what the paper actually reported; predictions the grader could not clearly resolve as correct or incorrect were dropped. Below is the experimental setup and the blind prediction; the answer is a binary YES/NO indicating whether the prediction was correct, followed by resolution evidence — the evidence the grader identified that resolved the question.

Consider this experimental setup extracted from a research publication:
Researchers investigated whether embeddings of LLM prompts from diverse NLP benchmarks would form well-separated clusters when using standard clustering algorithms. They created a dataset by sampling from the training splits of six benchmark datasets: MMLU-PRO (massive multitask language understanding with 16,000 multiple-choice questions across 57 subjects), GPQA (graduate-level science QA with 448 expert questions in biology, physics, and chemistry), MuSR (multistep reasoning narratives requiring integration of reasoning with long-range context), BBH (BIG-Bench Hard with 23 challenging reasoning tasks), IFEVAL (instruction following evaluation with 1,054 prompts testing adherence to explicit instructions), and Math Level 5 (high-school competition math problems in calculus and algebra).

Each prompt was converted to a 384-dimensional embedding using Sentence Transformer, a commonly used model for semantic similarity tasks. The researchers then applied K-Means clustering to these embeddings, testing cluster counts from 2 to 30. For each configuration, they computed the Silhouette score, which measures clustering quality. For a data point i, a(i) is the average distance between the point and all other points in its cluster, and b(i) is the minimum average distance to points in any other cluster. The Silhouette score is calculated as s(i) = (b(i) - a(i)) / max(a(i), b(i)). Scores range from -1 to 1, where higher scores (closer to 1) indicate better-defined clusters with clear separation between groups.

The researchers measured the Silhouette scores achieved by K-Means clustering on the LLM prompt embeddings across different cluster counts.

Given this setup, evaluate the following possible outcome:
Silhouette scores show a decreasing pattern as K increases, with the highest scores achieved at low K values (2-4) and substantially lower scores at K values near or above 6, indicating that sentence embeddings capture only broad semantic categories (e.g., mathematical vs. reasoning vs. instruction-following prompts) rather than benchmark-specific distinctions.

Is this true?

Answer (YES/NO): NO